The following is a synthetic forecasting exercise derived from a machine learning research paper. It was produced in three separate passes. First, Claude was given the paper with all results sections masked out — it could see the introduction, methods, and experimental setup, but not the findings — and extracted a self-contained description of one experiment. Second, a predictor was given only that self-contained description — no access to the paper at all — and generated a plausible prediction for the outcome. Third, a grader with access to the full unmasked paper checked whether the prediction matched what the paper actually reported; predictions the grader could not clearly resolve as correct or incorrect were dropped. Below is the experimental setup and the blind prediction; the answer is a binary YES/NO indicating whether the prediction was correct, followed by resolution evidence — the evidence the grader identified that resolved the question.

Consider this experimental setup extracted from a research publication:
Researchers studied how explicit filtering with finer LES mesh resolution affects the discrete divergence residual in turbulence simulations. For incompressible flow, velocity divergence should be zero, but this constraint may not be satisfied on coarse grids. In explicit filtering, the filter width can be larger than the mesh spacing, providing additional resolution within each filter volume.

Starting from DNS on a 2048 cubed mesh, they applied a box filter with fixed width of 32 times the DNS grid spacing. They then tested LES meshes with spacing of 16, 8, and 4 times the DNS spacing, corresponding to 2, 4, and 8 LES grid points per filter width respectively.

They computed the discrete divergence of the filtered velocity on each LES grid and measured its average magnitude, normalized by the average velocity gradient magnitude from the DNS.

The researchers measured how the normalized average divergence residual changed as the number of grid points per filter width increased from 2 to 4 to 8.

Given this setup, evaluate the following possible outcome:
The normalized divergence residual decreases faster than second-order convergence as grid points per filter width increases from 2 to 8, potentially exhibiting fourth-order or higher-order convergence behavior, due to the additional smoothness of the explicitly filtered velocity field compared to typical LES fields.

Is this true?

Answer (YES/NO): NO